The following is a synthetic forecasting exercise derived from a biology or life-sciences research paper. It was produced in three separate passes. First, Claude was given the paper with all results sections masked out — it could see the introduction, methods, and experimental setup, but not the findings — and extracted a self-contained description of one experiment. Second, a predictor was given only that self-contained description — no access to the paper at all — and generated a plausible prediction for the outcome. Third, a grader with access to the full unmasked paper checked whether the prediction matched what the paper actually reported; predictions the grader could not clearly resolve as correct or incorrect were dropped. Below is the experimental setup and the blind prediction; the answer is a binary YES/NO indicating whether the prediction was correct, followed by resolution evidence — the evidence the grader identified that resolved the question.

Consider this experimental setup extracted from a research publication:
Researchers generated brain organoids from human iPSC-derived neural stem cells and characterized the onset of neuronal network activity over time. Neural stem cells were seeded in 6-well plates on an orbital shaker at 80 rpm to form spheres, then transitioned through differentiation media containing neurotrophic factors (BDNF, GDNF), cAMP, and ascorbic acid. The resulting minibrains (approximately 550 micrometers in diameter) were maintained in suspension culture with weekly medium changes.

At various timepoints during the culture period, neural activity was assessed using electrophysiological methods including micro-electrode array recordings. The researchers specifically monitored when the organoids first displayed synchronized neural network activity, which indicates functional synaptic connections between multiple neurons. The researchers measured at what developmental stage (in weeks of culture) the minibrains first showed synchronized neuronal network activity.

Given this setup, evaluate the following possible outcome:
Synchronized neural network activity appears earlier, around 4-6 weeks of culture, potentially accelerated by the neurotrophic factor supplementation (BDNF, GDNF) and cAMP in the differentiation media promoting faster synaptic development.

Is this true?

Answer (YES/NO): YES